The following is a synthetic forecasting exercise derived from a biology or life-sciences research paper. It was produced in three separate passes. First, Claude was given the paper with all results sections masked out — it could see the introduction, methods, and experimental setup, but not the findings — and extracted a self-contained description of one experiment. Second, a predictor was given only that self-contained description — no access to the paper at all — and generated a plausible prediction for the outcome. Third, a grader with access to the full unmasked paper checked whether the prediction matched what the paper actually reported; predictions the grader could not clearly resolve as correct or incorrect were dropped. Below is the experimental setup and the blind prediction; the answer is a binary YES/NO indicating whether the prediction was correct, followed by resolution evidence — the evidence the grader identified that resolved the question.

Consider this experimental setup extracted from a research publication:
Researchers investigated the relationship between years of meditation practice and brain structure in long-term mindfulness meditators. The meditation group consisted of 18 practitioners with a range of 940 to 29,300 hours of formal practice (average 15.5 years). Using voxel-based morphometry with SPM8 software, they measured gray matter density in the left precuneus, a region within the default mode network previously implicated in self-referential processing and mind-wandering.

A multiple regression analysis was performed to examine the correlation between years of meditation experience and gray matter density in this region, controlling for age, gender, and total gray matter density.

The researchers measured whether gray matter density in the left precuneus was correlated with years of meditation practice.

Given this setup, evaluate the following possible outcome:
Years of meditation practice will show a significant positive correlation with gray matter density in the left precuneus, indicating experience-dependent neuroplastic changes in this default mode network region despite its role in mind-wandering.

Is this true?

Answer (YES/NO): NO